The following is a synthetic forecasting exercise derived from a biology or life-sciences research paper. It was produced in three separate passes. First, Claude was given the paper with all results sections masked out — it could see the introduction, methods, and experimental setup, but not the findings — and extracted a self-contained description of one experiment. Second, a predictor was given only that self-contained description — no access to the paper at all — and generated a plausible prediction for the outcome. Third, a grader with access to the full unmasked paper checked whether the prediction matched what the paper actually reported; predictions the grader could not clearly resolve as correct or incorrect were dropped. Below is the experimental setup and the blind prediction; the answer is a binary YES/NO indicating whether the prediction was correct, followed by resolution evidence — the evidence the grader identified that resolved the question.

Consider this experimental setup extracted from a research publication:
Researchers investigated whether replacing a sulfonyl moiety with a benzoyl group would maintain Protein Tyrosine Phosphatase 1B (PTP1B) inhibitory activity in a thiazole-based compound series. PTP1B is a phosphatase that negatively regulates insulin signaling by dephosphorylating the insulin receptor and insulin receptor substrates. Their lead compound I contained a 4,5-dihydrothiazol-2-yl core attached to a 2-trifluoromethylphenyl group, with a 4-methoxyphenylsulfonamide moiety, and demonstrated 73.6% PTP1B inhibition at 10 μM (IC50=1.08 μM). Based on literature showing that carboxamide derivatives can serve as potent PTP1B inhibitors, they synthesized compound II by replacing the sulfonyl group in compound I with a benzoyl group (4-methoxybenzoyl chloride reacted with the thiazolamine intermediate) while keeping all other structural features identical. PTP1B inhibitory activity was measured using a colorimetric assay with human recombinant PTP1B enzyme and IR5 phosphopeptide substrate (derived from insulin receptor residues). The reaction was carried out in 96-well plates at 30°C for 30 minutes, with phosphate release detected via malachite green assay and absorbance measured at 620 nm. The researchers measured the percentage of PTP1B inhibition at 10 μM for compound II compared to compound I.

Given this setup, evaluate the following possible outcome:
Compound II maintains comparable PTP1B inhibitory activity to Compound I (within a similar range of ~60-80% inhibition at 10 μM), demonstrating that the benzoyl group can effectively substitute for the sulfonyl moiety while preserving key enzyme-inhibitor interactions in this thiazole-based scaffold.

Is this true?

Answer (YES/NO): NO